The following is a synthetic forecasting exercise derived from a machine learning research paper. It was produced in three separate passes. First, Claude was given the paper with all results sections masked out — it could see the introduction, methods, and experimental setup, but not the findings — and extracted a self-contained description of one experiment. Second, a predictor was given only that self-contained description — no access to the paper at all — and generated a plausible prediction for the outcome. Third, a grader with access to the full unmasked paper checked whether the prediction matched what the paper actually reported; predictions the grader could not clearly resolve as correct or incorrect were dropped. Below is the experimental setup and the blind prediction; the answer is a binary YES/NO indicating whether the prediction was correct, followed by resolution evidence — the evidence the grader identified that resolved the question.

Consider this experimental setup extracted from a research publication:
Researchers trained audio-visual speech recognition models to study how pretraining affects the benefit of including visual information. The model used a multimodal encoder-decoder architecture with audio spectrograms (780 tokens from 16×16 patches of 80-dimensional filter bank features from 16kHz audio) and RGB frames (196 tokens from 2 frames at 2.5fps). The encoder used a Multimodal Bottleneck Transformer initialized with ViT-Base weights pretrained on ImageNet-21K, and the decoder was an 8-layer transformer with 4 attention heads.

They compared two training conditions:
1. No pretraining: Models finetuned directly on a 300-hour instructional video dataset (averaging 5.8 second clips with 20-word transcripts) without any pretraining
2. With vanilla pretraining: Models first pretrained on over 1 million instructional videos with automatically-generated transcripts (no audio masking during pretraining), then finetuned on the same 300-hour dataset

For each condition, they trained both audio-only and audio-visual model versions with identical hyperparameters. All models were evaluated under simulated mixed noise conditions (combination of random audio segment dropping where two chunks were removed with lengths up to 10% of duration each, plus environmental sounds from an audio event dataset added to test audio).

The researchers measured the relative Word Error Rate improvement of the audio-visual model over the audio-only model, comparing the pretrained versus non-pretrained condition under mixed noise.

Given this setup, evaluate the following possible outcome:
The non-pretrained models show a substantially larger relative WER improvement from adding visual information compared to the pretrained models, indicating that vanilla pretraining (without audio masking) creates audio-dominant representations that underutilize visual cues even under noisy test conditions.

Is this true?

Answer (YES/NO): YES